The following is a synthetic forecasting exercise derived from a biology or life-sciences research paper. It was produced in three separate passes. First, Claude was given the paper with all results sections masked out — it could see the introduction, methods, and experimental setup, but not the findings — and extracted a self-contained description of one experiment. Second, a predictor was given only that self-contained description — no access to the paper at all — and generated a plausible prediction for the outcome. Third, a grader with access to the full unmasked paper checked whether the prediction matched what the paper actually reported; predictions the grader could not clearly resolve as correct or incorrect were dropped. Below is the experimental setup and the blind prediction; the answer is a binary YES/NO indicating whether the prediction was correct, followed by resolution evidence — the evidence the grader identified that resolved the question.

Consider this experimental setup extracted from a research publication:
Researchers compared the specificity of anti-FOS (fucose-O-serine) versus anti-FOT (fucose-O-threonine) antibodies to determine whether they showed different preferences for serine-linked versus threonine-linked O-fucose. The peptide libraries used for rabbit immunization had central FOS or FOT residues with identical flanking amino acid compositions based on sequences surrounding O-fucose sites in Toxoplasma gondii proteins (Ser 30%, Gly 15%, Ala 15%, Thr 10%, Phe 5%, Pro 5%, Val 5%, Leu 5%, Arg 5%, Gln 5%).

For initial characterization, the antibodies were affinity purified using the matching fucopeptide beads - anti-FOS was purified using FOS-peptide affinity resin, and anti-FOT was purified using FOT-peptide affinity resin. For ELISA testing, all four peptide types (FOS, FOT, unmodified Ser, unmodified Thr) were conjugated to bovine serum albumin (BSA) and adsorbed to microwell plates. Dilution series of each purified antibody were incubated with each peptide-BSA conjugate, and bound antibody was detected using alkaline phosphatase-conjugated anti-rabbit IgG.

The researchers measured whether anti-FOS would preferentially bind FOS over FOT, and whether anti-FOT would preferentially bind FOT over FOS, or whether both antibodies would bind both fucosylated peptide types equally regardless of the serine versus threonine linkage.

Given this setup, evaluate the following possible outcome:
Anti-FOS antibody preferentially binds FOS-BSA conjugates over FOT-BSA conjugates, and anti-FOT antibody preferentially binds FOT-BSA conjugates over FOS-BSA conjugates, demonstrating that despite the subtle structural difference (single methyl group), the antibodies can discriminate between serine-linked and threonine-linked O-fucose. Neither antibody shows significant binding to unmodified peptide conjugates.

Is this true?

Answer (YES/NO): YES